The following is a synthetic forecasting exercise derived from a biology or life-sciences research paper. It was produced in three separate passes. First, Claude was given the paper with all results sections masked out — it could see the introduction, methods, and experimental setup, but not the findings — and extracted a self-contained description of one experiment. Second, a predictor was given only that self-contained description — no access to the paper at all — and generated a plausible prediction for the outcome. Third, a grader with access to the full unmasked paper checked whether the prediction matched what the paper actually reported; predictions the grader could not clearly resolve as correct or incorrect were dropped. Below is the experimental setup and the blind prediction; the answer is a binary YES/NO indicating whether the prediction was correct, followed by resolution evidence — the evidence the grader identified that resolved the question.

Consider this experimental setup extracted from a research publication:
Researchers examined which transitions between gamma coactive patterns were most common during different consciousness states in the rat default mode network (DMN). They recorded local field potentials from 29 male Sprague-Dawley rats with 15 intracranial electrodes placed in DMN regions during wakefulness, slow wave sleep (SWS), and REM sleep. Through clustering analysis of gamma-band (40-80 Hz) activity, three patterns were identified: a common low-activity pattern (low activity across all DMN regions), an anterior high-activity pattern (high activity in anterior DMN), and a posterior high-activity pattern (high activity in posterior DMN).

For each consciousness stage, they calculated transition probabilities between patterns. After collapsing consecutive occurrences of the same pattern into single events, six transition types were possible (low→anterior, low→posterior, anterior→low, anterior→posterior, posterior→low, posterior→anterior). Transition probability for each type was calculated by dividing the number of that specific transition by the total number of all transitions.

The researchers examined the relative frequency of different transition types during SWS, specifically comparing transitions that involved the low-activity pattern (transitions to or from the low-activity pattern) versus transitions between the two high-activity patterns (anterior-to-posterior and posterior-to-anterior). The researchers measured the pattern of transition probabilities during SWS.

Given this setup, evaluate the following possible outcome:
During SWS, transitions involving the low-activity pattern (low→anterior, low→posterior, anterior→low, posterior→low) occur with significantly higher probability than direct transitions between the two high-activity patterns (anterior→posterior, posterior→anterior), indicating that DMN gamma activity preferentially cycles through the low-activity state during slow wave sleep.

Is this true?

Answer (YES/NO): YES